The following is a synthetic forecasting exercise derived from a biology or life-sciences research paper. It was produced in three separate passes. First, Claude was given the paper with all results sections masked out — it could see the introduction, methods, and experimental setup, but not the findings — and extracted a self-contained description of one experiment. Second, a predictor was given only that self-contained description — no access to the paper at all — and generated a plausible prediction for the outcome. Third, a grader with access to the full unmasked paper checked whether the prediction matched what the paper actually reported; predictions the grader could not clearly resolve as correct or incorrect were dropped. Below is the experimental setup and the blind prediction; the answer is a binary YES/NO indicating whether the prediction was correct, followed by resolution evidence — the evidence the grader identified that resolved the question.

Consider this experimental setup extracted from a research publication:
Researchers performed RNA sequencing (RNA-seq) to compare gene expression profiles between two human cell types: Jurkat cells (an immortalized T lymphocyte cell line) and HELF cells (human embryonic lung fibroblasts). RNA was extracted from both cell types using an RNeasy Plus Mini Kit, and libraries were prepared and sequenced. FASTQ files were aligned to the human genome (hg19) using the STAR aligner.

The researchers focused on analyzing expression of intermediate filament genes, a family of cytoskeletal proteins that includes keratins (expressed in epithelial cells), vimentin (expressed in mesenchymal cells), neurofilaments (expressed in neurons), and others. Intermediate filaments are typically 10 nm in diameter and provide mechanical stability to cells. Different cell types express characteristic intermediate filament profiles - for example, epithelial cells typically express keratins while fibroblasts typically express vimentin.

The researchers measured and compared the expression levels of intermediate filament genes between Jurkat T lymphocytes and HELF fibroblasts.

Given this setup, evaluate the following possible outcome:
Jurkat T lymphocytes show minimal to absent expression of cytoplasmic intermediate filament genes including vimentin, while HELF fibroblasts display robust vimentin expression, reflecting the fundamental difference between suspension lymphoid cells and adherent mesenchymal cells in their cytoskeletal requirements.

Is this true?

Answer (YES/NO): NO